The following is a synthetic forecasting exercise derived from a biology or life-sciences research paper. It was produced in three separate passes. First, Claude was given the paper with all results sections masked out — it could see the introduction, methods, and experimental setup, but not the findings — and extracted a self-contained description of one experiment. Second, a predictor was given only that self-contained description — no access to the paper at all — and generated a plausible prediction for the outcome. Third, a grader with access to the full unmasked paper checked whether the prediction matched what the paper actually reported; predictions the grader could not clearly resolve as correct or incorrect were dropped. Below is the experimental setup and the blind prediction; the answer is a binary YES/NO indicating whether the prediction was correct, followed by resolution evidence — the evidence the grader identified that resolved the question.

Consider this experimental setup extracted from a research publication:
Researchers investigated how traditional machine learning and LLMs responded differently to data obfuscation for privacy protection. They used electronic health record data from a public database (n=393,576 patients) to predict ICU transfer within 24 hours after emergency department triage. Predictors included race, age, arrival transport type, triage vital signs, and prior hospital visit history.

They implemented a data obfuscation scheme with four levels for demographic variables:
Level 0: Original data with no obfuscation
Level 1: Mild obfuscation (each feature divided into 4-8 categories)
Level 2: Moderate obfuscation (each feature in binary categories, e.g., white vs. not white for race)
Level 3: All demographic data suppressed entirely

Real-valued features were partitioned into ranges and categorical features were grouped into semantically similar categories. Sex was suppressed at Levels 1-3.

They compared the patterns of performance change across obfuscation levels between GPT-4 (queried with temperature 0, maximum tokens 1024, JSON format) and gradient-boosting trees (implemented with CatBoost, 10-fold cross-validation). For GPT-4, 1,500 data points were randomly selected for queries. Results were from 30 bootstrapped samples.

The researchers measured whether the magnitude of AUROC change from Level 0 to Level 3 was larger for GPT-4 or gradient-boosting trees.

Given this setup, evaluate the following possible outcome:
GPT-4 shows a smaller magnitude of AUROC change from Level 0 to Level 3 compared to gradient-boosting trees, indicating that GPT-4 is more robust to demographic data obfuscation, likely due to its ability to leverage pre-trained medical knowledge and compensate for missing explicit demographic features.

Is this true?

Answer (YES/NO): NO